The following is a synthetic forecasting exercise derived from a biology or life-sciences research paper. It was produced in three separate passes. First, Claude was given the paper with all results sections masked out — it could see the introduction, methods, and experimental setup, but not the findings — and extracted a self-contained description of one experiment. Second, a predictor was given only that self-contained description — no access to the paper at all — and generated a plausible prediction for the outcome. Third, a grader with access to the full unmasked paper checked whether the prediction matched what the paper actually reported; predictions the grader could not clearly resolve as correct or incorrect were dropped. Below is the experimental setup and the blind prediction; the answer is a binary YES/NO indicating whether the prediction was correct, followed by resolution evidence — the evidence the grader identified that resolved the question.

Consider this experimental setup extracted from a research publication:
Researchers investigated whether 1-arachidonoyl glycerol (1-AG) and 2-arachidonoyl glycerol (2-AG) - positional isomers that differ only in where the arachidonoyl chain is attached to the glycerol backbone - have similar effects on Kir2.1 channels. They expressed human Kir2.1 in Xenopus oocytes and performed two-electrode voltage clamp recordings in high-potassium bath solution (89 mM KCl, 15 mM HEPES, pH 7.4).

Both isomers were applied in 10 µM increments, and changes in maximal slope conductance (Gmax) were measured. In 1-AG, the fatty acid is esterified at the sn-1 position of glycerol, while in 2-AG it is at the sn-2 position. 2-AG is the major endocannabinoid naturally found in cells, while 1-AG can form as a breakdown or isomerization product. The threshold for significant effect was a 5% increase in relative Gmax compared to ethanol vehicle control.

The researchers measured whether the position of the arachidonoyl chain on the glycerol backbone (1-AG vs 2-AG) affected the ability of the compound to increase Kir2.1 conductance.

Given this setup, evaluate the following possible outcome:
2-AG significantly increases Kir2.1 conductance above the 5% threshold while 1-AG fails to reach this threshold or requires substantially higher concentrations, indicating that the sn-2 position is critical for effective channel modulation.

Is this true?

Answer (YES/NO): NO